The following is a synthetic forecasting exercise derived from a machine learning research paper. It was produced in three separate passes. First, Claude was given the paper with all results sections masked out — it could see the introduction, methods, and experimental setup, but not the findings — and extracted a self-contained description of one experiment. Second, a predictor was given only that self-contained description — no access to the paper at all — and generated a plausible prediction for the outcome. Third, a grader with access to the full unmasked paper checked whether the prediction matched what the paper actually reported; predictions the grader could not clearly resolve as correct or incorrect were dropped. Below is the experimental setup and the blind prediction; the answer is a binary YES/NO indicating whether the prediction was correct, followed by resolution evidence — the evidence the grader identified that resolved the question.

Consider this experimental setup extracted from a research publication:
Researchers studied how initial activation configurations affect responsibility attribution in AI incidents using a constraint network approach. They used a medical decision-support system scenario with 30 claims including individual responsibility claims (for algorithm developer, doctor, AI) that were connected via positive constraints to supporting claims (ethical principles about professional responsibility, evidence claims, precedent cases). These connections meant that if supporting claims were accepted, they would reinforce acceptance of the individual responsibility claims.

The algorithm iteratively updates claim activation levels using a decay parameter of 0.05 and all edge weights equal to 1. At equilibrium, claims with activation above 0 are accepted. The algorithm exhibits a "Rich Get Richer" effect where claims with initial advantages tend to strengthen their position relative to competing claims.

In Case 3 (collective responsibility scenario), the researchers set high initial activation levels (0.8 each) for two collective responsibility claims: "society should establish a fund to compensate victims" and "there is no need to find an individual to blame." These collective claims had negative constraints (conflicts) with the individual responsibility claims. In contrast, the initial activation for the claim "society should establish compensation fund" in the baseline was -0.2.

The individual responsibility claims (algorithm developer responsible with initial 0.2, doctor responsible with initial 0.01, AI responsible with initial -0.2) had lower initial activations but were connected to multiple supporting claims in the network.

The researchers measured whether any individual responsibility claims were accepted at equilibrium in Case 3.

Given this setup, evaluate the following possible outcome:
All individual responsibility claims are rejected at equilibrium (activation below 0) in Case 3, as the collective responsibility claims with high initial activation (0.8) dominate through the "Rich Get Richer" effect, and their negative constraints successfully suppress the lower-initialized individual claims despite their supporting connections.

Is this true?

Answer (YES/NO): YES